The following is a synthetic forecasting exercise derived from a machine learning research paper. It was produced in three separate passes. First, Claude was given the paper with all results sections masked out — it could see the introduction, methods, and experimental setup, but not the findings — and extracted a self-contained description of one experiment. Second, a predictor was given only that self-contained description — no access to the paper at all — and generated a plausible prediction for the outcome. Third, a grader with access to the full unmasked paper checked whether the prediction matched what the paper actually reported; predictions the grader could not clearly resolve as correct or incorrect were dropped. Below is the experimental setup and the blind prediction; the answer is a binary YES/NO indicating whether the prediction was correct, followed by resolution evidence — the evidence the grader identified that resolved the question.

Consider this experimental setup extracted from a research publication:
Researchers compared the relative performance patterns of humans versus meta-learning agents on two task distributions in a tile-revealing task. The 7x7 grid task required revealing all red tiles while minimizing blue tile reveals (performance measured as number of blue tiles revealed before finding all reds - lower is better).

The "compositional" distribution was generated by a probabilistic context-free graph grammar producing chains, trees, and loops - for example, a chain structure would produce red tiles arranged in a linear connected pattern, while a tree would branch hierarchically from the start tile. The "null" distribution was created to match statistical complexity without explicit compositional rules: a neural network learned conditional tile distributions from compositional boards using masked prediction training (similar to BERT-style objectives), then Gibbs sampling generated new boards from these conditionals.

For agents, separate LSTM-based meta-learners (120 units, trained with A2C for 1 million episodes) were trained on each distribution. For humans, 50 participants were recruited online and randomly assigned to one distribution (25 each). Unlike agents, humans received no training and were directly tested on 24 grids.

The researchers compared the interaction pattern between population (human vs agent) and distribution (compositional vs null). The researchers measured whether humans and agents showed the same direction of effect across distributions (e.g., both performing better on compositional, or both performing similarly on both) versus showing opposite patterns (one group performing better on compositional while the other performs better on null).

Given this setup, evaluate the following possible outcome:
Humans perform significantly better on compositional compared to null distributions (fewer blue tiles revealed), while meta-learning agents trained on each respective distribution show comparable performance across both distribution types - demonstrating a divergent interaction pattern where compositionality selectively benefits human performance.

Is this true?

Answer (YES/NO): NO